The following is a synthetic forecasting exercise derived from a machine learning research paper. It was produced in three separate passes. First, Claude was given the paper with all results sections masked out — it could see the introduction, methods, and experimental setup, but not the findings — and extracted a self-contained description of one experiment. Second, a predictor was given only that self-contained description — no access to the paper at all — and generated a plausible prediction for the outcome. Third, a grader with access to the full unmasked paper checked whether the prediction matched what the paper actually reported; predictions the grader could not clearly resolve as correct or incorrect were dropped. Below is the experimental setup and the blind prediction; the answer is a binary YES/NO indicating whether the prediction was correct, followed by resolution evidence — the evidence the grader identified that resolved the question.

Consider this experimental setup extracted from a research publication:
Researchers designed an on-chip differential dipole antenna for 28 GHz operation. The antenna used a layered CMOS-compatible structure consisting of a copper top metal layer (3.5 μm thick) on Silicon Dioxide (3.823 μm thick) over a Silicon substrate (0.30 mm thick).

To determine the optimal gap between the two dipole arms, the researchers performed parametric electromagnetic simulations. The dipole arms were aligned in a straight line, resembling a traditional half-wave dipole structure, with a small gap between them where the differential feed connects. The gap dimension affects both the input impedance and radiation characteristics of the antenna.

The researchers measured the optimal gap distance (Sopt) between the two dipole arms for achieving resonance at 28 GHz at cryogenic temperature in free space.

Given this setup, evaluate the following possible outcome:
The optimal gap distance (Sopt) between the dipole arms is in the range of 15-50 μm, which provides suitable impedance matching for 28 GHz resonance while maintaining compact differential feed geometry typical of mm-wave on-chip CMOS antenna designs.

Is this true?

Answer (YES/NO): YES